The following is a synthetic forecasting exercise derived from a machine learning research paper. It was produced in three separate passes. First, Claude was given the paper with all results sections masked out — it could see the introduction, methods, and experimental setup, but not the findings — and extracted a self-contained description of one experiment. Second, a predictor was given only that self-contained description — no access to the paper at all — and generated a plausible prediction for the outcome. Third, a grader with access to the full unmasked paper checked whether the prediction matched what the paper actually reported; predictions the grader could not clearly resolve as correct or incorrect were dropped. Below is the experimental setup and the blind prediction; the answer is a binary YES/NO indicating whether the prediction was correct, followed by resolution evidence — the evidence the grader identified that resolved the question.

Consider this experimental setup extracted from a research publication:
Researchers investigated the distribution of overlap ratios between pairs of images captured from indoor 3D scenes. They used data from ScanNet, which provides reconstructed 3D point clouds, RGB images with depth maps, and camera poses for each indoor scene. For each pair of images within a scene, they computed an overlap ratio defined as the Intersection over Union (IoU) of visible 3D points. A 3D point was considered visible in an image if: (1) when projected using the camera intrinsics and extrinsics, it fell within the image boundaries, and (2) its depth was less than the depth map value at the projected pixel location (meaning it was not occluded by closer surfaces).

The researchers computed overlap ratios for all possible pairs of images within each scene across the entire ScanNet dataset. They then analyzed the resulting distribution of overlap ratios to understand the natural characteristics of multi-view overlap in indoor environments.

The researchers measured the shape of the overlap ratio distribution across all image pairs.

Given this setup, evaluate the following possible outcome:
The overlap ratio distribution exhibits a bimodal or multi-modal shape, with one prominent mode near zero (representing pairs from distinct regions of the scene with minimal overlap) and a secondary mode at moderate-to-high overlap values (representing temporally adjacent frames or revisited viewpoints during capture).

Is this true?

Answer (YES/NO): NO